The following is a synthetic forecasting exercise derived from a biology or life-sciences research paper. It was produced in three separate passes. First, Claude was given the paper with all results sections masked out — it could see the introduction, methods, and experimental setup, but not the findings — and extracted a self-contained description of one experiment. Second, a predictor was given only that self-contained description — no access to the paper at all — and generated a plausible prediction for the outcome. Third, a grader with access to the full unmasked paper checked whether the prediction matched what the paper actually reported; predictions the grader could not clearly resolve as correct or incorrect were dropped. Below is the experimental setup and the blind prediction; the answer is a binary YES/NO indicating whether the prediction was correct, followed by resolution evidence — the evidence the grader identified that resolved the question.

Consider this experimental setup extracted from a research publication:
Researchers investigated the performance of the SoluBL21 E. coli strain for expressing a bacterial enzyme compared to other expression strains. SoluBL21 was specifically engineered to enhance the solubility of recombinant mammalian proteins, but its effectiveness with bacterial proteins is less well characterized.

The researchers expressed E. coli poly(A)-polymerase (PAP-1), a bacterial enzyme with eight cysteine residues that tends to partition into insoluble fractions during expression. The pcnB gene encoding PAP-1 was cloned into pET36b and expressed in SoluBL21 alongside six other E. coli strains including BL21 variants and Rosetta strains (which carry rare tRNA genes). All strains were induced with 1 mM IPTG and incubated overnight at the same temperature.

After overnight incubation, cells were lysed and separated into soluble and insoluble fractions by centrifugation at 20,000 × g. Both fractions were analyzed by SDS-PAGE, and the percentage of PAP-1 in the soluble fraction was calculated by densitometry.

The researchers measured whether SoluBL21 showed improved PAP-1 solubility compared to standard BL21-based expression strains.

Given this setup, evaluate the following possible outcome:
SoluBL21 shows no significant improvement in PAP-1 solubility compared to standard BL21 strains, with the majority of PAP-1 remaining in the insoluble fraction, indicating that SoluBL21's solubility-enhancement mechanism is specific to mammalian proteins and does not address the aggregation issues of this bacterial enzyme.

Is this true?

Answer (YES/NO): NO